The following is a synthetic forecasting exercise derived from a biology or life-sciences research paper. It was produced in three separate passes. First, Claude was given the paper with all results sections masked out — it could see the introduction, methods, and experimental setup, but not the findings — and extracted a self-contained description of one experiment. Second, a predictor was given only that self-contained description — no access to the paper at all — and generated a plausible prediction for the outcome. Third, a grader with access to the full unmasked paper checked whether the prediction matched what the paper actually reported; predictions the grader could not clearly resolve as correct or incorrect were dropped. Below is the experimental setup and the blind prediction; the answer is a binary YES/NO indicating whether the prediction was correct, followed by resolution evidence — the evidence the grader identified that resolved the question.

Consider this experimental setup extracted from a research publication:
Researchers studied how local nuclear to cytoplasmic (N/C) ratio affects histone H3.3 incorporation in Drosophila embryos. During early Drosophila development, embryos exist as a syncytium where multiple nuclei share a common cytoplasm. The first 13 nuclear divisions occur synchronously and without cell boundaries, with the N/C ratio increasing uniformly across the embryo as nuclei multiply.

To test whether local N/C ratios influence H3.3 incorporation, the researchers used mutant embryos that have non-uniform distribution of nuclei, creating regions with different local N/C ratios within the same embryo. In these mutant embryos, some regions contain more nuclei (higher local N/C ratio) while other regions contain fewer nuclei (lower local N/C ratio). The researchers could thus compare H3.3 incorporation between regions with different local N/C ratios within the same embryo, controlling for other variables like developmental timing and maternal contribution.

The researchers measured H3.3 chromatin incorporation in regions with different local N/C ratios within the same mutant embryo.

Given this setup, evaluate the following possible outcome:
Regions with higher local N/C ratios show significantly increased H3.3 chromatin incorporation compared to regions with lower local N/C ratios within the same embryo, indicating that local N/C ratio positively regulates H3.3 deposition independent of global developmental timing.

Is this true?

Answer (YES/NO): YES